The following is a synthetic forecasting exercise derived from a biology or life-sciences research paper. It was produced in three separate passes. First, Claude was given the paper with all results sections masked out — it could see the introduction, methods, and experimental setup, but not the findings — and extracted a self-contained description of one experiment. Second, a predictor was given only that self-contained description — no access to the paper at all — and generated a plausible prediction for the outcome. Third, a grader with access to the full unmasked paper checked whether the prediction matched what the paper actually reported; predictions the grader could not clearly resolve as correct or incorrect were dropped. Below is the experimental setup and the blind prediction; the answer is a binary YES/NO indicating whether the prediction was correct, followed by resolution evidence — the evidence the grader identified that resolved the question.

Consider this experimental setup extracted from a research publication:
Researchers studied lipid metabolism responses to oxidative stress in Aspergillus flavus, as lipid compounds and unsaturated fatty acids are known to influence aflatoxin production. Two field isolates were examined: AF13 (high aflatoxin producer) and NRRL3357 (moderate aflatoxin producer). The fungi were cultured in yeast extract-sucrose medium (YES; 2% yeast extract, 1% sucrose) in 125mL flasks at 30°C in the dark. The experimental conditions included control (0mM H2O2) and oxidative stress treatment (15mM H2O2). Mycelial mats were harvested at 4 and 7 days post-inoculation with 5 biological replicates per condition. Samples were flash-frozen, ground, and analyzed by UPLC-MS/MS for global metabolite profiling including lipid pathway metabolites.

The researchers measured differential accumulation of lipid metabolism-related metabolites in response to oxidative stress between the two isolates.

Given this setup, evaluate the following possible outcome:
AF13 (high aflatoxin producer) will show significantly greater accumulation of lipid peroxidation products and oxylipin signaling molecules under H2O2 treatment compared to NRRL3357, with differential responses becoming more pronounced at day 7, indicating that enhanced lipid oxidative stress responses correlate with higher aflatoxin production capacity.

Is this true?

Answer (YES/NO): NO